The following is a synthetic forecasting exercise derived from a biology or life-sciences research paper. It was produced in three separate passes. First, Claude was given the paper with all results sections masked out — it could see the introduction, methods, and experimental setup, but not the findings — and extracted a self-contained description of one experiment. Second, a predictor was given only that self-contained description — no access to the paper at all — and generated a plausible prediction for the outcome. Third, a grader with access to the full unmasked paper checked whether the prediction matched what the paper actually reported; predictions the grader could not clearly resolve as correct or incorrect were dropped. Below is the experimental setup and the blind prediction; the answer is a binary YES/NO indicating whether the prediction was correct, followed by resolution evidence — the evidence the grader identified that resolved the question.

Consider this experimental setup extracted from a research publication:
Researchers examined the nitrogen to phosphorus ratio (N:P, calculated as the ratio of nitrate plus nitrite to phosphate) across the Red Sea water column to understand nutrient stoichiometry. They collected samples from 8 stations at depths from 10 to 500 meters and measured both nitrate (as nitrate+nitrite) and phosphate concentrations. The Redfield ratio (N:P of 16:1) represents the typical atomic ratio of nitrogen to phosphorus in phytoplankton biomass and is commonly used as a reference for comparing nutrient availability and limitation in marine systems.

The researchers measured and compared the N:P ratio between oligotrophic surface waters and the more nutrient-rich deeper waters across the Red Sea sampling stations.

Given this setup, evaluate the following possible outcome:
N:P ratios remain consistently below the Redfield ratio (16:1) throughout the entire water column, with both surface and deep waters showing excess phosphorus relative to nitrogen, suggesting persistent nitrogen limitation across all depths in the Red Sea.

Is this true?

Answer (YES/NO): NO